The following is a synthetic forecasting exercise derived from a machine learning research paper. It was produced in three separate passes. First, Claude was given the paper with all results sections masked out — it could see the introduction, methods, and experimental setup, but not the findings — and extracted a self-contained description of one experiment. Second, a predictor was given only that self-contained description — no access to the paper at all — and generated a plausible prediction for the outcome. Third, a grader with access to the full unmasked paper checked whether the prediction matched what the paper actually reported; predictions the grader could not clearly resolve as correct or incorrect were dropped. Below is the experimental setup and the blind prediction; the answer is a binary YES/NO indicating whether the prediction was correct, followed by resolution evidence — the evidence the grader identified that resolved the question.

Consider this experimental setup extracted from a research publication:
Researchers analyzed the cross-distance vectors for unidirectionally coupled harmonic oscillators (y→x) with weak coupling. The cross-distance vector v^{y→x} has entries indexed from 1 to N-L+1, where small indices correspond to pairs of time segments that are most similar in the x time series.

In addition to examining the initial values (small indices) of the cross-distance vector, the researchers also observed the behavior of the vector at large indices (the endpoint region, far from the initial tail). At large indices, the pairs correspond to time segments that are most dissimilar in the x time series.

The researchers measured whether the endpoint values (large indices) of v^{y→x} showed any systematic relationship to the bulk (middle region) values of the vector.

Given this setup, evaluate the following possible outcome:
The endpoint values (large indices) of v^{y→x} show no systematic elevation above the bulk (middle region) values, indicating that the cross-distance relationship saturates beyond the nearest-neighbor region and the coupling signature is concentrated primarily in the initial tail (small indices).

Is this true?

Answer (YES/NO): NO